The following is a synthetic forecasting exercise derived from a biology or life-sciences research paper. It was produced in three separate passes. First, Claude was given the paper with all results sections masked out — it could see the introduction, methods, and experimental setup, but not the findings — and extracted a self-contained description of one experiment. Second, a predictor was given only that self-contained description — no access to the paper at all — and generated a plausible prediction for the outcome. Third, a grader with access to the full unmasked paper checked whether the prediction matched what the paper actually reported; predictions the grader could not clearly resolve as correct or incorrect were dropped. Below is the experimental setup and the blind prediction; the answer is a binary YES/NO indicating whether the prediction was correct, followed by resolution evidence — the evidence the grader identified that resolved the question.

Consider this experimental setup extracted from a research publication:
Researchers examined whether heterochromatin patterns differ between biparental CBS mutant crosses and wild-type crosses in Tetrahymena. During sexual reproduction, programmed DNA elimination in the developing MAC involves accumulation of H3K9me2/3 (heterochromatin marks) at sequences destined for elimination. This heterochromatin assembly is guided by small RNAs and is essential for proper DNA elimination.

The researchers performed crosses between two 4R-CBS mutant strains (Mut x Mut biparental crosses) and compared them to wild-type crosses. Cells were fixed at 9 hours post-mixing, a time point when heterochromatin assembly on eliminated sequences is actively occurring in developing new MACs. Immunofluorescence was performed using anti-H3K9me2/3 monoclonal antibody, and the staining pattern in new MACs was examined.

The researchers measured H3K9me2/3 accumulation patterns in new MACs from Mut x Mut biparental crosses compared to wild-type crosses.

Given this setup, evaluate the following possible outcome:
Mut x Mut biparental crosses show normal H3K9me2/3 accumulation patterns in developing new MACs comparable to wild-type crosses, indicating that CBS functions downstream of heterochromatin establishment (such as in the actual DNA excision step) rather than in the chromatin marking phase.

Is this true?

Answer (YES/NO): YES